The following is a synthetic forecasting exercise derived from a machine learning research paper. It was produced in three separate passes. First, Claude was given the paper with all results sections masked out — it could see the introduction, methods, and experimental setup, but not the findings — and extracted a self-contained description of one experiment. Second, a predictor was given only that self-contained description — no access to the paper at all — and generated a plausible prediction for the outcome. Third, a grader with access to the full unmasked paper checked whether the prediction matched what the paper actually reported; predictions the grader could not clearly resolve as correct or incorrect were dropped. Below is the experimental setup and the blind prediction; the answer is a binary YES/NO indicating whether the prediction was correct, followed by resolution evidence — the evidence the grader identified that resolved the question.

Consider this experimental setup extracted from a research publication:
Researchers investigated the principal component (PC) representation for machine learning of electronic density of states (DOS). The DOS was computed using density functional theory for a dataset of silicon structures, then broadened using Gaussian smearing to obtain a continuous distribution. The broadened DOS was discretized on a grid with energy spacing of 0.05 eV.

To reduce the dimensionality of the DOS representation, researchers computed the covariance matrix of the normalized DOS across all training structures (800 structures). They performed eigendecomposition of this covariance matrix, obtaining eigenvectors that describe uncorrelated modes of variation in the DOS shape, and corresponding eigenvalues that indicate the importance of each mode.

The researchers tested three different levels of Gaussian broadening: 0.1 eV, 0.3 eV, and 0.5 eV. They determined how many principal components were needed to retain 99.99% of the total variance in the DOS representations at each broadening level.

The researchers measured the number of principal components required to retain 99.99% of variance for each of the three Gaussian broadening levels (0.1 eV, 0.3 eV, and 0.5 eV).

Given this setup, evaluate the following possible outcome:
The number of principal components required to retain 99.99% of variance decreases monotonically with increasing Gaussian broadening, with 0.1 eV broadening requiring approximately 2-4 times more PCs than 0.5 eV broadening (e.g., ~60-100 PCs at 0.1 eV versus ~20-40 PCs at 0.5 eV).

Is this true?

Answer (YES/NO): NO